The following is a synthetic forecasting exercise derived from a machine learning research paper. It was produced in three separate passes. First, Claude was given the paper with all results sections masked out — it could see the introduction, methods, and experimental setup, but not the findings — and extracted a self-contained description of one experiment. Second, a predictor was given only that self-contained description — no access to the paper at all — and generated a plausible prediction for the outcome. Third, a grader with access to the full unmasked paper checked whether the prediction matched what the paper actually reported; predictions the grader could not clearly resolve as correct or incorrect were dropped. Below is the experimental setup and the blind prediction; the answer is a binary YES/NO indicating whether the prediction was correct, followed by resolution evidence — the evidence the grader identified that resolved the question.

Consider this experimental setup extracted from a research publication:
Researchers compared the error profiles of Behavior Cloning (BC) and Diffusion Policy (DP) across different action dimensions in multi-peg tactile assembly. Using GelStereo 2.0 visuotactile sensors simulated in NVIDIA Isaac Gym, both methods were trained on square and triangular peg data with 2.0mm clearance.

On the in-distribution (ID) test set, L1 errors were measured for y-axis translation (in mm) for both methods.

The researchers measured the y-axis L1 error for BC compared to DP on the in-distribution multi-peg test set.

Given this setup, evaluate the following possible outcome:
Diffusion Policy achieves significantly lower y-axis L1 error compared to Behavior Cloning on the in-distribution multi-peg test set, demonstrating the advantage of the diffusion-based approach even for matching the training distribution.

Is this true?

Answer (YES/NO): YES